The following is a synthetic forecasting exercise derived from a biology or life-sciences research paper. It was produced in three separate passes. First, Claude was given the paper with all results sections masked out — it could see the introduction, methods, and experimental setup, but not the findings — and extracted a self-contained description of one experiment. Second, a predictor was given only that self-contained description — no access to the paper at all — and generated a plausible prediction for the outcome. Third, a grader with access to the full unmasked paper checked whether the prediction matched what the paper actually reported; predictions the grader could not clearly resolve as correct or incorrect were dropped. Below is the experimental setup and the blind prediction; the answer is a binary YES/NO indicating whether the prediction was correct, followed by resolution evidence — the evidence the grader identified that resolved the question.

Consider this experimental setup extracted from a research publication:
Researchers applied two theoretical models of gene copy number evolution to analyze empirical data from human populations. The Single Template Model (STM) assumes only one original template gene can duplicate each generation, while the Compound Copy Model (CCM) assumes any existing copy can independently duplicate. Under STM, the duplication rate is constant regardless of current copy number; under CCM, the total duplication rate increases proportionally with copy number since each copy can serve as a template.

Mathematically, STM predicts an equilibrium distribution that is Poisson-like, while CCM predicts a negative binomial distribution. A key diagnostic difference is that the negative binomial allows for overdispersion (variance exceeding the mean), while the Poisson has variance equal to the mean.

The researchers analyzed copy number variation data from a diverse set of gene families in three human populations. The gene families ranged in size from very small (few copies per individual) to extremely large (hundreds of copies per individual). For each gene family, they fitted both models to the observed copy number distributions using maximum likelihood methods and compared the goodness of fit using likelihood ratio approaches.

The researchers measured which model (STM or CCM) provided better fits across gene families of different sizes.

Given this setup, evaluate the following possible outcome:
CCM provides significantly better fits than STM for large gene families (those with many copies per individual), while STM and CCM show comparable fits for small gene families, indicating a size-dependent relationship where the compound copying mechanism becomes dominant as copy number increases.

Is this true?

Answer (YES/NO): NO